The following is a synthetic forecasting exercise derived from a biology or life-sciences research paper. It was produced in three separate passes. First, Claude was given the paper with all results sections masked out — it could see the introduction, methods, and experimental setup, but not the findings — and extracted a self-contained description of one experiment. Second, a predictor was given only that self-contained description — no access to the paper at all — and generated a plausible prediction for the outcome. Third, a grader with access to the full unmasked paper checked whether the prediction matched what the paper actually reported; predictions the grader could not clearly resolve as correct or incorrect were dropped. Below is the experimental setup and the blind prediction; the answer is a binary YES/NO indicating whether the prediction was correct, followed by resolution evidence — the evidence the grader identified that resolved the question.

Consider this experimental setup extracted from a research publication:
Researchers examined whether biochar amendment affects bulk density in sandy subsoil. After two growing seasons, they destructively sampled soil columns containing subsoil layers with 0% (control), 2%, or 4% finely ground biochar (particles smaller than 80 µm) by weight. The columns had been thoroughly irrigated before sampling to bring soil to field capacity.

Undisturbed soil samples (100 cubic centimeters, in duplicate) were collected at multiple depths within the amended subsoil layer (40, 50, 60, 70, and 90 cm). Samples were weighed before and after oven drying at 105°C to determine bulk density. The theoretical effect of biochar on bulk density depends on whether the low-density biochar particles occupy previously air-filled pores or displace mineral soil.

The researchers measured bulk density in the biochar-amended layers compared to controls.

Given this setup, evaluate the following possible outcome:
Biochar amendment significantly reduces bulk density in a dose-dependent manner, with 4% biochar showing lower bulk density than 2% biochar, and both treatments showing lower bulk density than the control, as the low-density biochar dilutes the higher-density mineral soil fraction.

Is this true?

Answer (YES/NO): NO